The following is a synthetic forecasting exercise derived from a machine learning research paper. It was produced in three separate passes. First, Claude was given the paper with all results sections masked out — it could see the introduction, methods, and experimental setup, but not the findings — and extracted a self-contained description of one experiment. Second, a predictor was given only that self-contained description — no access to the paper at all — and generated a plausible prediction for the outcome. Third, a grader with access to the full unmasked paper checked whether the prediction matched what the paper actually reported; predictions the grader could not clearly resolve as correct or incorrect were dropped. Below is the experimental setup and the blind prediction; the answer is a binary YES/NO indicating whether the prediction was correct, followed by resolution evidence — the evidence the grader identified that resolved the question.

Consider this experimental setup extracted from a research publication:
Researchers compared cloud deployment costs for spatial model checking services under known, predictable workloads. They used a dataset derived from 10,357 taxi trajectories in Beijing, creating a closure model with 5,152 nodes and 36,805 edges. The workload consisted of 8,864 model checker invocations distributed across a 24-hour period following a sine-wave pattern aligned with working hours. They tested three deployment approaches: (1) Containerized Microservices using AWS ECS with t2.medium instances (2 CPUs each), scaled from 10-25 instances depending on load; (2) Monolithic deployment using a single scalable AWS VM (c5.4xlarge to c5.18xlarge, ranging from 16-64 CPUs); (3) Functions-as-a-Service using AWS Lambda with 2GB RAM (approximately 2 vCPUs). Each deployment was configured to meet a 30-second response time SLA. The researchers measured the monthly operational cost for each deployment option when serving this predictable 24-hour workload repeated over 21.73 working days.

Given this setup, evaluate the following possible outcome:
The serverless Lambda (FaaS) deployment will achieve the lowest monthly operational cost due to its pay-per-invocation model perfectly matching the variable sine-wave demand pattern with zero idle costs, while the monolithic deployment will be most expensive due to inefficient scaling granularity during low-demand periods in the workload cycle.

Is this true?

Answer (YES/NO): NO